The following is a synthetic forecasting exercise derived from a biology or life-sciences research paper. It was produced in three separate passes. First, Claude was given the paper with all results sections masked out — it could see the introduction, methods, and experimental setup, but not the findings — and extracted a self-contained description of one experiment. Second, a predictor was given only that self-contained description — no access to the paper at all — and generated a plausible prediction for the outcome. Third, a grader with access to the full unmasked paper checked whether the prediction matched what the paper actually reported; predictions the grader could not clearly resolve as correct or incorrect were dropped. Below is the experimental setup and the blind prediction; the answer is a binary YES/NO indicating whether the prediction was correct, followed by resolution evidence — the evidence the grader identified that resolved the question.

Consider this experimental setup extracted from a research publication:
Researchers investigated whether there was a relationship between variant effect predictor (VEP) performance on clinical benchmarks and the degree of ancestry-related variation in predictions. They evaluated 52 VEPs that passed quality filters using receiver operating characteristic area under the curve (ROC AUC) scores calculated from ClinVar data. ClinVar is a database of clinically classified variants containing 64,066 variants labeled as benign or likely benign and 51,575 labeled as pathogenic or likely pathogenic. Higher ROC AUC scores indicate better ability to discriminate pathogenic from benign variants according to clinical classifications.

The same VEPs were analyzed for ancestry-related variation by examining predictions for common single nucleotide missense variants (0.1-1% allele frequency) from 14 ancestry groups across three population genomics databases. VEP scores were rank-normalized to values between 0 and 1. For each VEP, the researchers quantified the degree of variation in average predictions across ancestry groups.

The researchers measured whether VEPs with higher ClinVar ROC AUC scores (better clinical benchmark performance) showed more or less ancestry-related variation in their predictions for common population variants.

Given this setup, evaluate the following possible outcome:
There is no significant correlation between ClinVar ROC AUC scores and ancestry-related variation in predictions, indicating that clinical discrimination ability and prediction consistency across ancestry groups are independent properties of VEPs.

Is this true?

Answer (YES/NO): NO